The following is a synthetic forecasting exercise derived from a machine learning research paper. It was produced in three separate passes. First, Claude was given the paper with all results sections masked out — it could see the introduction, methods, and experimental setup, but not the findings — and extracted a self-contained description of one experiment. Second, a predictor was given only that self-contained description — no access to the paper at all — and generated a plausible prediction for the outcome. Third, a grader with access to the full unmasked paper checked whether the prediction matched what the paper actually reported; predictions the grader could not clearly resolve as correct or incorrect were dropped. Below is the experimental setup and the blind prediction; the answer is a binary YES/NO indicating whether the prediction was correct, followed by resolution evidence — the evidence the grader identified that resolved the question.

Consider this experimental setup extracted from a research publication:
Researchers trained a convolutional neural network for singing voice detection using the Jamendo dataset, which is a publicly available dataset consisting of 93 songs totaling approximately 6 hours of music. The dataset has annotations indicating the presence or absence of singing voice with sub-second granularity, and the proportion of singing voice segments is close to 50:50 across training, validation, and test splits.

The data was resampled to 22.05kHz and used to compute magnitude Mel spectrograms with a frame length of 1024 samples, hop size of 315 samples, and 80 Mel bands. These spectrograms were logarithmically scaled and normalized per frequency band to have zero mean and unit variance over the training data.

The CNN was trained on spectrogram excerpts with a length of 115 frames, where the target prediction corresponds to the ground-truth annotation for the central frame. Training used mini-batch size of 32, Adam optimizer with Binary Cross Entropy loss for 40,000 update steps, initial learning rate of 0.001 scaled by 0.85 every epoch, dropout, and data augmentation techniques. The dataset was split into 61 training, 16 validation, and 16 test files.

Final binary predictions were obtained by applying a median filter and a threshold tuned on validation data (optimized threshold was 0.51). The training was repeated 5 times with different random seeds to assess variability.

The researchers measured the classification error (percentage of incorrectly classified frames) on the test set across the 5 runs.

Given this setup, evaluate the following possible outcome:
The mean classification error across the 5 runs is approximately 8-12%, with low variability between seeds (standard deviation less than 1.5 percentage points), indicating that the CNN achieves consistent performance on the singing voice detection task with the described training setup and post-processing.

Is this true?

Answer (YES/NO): YES